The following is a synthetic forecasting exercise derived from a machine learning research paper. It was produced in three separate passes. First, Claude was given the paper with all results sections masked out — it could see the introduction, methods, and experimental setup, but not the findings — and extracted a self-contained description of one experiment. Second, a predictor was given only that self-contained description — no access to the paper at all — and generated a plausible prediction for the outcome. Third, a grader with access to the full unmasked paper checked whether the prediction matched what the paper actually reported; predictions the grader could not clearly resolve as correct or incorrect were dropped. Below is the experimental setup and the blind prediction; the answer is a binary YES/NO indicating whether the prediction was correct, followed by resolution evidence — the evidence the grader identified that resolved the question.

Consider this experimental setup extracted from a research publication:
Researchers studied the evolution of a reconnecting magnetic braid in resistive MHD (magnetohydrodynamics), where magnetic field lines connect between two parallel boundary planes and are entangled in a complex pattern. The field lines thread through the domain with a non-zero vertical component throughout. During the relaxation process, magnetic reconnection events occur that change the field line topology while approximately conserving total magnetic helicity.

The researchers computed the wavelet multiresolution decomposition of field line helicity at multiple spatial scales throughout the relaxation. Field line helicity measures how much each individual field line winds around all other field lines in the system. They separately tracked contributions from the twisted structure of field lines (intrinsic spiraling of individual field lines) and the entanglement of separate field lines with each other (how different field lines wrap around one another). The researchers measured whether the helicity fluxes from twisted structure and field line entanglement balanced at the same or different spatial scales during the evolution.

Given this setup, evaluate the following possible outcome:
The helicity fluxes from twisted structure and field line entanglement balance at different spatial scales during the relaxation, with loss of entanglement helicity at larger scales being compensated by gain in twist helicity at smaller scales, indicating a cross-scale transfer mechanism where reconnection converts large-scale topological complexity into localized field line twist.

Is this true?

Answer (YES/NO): NO